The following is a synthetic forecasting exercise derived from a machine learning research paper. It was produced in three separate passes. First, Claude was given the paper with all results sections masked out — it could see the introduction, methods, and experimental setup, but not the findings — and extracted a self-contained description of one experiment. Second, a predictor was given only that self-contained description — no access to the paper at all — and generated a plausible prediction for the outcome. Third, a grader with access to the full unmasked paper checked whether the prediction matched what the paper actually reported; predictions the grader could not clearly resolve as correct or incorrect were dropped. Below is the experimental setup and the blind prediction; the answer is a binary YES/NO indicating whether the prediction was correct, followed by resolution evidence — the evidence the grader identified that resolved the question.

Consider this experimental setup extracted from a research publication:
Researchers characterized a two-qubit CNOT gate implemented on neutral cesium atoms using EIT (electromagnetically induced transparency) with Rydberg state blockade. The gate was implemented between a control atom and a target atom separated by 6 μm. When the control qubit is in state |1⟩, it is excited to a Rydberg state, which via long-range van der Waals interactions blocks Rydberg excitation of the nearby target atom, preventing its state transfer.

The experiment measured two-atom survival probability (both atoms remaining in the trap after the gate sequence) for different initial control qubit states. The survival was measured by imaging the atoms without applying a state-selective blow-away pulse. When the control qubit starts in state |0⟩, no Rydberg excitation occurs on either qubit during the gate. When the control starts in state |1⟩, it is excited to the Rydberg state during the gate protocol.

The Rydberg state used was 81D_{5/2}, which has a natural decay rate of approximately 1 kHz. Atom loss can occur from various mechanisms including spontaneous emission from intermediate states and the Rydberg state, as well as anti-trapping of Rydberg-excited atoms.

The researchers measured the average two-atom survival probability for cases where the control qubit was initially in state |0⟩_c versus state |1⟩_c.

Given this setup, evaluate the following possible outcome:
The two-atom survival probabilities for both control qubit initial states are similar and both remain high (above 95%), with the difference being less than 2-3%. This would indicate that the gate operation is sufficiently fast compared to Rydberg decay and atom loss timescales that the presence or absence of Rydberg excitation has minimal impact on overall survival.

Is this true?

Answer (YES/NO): NO